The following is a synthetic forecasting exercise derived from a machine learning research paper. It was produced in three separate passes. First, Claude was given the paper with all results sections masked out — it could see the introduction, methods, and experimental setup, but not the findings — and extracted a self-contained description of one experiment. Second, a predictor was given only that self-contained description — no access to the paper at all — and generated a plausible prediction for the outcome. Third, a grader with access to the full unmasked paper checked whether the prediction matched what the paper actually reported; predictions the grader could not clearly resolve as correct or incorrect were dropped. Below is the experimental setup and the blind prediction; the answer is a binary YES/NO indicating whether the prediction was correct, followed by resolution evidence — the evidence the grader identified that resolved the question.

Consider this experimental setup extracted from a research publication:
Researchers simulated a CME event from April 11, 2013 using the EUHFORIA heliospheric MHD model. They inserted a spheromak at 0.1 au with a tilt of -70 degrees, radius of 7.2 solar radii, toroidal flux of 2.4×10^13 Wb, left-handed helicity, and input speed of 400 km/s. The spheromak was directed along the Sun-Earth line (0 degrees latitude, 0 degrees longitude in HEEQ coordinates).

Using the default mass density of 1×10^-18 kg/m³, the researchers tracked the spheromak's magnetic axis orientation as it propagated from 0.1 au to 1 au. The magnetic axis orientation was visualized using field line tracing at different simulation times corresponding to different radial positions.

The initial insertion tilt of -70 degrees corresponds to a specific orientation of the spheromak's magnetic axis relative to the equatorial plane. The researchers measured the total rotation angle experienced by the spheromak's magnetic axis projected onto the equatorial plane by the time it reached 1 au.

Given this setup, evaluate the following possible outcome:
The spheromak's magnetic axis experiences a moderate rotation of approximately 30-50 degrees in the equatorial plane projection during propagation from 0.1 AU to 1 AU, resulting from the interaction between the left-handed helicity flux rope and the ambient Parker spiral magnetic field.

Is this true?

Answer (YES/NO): NO